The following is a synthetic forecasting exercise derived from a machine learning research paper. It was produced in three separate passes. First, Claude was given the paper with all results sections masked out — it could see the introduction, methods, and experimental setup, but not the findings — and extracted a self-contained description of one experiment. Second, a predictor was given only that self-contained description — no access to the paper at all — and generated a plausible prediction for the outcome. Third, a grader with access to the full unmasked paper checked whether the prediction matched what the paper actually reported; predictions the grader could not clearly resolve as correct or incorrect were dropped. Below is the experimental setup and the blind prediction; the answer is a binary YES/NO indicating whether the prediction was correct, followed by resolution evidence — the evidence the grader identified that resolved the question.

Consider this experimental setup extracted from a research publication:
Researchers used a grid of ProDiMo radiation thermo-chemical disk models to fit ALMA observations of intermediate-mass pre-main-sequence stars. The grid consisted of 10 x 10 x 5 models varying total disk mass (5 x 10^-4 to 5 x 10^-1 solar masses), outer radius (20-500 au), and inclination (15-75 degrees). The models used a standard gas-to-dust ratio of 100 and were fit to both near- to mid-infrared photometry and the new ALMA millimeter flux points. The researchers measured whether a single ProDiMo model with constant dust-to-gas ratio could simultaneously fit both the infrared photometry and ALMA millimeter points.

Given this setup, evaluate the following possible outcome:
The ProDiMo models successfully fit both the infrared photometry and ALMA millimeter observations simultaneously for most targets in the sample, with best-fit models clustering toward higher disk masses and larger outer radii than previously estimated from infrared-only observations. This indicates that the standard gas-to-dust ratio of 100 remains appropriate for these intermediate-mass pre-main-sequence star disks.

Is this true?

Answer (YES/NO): NO